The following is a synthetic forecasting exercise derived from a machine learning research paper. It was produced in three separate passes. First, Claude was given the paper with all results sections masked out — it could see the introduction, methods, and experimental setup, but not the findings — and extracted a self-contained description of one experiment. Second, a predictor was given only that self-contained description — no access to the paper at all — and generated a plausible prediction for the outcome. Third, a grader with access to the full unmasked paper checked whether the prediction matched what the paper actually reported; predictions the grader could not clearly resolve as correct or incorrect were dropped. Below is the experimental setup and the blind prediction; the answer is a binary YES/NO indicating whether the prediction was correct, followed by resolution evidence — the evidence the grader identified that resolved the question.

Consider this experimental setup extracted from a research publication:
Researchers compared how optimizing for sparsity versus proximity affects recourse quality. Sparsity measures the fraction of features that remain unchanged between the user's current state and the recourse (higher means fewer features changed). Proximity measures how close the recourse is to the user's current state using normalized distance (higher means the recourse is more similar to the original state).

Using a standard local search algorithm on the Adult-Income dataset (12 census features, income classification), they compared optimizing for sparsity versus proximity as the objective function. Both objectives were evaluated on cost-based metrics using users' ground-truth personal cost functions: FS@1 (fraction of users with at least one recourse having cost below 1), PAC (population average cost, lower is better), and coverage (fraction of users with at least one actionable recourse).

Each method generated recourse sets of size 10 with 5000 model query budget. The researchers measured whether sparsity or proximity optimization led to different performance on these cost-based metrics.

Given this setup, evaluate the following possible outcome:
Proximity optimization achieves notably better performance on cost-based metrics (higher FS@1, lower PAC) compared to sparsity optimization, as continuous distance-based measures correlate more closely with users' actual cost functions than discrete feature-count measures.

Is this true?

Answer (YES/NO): NO